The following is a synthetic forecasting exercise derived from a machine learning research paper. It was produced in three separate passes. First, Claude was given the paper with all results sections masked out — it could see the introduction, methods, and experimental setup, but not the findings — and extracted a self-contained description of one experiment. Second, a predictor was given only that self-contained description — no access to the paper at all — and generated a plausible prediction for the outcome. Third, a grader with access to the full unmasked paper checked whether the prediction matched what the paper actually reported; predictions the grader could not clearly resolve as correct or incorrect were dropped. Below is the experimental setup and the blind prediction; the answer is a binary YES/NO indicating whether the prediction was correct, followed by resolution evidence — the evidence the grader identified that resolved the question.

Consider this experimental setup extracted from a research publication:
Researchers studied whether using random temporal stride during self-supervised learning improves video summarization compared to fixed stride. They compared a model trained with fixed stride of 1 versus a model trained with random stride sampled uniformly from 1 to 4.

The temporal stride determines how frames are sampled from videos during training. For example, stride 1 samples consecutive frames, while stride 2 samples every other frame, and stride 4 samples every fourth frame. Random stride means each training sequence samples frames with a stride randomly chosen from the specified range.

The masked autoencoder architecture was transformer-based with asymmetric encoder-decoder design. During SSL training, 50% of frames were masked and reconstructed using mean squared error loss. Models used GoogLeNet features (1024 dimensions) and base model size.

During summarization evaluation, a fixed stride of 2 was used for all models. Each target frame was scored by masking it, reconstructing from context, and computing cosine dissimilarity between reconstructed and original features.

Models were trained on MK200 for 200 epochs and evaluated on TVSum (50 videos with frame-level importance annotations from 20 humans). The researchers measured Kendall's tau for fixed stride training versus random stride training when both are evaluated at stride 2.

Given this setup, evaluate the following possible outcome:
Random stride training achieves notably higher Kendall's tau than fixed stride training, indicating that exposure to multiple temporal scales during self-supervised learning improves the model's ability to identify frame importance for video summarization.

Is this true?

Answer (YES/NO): NO